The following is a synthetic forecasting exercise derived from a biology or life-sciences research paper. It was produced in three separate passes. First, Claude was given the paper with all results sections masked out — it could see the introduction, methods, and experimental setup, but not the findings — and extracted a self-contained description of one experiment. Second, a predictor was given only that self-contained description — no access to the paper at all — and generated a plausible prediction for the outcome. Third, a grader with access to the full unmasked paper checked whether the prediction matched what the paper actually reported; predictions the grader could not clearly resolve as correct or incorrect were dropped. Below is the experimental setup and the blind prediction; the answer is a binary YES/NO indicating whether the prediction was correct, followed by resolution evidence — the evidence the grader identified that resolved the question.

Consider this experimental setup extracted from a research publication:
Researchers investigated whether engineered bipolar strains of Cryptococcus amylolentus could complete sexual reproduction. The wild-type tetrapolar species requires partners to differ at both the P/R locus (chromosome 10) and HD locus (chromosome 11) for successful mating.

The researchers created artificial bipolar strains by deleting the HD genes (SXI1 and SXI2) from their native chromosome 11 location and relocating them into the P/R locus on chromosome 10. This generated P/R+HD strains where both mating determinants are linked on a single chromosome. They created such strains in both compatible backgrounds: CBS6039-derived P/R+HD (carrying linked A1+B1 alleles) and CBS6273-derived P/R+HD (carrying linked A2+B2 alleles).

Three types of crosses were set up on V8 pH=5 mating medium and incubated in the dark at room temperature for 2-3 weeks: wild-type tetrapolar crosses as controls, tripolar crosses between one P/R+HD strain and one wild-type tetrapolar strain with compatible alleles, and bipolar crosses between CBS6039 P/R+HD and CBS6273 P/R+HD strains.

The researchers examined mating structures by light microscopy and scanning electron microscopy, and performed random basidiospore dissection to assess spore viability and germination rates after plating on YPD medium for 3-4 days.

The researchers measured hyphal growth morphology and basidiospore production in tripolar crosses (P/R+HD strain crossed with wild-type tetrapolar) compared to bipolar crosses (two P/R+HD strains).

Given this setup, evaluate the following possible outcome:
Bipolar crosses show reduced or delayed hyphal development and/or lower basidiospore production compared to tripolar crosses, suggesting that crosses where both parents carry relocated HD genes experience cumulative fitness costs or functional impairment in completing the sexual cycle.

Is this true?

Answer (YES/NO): YES